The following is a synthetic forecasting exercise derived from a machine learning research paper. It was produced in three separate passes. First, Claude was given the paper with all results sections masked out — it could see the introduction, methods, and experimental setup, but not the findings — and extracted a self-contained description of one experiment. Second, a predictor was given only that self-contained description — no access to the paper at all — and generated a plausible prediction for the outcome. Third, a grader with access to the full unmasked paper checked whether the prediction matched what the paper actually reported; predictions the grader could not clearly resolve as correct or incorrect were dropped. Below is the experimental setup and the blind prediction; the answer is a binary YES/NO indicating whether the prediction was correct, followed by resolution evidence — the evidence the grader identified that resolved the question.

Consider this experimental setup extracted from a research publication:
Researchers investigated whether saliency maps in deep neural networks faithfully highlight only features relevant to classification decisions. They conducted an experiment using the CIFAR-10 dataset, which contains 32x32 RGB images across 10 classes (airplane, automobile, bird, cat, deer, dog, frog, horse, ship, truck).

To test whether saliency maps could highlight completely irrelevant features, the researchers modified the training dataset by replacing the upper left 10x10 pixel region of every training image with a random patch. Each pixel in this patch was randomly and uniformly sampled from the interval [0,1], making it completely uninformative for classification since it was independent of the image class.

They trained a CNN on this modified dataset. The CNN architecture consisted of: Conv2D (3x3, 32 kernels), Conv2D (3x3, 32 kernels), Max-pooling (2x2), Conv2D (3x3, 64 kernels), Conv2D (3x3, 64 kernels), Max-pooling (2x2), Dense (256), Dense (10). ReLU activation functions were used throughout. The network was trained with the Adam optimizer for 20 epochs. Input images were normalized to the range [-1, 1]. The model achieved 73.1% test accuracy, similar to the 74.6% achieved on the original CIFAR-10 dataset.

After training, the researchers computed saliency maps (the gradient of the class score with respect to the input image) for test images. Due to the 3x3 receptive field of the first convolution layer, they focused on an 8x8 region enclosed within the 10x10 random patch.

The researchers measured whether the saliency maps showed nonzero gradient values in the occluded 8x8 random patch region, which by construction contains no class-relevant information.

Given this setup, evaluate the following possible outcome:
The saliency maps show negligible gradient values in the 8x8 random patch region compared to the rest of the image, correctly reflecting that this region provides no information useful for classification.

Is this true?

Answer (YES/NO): NO